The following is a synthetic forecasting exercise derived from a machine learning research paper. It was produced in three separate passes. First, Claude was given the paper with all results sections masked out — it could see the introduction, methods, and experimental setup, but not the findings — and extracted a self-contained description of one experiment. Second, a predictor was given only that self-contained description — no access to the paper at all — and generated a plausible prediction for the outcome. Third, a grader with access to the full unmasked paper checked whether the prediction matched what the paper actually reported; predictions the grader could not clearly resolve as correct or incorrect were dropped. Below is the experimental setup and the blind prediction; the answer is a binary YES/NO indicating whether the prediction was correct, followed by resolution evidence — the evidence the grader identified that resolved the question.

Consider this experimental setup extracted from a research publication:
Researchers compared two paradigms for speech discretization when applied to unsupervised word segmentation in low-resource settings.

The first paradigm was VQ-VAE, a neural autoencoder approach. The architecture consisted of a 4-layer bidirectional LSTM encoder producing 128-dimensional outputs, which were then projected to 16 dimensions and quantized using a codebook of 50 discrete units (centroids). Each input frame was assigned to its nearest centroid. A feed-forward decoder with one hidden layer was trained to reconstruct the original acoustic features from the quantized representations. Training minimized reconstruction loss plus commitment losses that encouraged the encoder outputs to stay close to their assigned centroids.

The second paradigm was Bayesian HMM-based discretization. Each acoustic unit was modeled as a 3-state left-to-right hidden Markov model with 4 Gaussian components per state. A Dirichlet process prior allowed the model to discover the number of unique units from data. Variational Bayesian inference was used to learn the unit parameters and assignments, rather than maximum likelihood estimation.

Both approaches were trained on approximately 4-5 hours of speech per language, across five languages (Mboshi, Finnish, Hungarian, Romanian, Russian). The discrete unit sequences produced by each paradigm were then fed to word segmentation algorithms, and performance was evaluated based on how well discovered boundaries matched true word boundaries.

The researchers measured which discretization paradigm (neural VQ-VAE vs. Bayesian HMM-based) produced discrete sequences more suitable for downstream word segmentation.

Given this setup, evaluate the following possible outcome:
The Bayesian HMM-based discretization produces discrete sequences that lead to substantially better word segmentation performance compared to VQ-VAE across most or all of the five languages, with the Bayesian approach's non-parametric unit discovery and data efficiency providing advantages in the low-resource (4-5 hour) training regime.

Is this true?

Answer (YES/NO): YES